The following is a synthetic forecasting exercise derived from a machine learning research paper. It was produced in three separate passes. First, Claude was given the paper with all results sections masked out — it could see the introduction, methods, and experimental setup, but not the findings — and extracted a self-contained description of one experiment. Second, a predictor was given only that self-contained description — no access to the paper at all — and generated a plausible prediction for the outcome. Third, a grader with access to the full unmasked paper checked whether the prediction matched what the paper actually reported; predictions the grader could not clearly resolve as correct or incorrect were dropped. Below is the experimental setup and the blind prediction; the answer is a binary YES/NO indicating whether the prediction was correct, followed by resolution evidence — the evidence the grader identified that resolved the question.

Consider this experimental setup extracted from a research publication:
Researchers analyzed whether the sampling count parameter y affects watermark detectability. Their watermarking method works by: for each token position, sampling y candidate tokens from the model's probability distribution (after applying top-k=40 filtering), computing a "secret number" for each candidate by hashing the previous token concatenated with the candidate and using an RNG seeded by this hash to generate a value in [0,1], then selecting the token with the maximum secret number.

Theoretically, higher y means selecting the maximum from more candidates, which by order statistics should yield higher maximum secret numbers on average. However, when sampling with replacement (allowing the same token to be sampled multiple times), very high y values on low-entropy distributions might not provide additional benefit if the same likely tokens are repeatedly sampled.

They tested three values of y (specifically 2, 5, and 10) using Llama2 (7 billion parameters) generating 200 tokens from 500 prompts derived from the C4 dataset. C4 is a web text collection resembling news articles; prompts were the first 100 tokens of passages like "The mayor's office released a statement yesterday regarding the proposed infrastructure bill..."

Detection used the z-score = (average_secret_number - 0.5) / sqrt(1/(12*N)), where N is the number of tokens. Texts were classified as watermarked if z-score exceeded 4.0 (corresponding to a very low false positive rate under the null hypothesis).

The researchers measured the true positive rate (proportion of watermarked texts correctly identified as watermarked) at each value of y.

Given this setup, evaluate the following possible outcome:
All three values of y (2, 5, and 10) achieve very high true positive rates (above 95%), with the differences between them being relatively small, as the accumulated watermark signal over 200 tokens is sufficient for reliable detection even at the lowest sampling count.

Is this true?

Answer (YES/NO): NO